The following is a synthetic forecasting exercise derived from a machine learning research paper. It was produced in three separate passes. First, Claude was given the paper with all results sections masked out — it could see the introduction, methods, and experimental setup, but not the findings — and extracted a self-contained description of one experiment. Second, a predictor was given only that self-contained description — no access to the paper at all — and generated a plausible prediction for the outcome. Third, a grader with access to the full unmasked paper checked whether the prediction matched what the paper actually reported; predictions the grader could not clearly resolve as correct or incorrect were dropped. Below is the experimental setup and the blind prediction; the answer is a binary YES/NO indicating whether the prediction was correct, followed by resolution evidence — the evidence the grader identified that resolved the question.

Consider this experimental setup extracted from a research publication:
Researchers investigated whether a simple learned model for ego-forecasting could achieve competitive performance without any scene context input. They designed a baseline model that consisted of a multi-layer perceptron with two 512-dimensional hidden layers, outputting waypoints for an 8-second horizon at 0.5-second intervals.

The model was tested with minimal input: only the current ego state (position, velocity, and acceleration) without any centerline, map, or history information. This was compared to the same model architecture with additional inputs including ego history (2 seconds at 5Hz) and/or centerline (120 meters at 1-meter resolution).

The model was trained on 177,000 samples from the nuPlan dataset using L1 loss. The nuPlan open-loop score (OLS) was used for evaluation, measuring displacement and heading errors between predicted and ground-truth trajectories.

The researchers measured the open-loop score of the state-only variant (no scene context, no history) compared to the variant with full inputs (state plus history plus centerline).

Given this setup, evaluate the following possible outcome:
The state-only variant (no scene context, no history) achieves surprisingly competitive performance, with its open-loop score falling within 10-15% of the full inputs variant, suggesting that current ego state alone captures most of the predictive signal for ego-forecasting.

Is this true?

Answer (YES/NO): NO